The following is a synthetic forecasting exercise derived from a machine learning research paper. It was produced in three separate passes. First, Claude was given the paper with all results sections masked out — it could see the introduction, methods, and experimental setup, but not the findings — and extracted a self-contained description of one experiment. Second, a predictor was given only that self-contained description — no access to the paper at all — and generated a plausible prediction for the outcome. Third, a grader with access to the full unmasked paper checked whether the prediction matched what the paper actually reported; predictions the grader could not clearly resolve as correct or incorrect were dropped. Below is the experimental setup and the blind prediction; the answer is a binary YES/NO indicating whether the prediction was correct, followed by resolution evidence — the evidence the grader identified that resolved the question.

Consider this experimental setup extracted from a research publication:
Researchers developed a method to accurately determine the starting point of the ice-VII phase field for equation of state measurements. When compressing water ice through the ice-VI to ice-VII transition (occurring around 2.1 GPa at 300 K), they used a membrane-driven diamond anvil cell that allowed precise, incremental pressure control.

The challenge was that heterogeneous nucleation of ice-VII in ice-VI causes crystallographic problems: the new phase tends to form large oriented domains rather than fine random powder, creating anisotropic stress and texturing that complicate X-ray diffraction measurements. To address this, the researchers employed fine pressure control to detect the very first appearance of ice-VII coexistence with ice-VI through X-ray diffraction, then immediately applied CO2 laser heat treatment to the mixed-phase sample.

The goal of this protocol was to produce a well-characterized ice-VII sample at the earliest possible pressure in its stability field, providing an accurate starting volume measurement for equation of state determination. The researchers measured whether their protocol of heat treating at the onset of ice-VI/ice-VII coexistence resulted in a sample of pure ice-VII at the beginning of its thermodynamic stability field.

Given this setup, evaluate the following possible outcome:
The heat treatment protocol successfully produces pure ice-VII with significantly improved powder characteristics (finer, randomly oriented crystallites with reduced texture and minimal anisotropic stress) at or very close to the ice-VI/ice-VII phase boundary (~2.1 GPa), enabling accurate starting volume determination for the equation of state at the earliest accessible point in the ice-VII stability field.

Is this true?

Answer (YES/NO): NO